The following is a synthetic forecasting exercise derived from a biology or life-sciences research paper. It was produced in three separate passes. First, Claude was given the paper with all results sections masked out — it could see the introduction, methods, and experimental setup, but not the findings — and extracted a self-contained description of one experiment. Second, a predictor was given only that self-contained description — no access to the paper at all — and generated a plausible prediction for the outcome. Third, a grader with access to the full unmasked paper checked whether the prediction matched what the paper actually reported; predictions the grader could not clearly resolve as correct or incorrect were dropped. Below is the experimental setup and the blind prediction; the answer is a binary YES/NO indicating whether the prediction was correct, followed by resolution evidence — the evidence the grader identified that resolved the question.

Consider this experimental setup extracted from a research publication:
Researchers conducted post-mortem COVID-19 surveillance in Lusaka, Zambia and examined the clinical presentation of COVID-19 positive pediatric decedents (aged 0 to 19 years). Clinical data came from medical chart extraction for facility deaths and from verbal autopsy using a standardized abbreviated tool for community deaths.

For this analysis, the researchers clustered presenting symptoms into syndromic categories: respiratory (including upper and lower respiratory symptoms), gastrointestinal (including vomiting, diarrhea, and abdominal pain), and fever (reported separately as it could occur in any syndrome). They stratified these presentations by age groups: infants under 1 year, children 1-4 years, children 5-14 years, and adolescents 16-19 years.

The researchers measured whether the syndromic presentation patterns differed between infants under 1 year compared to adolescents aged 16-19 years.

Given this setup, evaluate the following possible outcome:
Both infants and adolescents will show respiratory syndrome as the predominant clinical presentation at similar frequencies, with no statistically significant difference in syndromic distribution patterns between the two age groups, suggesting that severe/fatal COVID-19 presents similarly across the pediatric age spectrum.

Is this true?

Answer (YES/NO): NO